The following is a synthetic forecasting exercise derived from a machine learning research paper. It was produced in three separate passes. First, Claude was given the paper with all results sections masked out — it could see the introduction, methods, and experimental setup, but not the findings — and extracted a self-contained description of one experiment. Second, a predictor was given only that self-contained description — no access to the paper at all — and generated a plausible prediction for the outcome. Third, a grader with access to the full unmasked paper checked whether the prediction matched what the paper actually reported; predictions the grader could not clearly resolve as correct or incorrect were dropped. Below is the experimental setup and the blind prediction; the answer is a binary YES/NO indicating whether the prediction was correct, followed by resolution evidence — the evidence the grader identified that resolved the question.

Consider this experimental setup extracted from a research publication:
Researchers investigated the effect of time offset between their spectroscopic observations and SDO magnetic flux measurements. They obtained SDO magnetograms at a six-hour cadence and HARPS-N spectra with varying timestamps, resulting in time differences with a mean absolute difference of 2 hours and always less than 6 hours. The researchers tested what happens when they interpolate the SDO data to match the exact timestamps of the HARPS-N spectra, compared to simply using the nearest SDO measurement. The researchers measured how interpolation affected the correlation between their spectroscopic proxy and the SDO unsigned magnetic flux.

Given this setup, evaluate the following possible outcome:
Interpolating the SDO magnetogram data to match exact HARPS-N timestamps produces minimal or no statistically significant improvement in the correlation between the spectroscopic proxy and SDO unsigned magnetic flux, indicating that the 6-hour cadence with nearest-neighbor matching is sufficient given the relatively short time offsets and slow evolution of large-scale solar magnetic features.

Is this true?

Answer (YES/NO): YES